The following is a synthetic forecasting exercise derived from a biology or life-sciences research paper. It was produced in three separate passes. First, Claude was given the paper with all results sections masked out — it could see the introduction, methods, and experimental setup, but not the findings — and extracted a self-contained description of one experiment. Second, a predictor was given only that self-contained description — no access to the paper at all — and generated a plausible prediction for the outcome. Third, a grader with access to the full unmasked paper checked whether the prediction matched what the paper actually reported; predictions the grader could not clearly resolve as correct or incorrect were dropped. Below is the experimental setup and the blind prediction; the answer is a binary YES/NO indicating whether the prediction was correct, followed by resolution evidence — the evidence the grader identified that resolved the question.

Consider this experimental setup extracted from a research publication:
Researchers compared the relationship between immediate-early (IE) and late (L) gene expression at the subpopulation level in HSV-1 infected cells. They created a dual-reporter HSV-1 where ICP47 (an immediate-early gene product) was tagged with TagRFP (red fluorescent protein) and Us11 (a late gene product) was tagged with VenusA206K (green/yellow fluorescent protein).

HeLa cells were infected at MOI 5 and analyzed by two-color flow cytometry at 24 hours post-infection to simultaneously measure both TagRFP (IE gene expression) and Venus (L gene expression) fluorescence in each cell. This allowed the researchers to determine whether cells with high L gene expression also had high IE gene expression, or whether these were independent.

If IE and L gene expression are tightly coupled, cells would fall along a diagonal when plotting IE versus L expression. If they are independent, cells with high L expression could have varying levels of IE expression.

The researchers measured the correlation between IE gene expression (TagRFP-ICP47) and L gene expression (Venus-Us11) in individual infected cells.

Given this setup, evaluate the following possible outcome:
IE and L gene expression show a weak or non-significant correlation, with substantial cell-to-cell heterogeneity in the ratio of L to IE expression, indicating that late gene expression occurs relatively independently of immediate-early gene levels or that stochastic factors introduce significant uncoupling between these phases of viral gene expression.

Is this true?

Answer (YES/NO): NO